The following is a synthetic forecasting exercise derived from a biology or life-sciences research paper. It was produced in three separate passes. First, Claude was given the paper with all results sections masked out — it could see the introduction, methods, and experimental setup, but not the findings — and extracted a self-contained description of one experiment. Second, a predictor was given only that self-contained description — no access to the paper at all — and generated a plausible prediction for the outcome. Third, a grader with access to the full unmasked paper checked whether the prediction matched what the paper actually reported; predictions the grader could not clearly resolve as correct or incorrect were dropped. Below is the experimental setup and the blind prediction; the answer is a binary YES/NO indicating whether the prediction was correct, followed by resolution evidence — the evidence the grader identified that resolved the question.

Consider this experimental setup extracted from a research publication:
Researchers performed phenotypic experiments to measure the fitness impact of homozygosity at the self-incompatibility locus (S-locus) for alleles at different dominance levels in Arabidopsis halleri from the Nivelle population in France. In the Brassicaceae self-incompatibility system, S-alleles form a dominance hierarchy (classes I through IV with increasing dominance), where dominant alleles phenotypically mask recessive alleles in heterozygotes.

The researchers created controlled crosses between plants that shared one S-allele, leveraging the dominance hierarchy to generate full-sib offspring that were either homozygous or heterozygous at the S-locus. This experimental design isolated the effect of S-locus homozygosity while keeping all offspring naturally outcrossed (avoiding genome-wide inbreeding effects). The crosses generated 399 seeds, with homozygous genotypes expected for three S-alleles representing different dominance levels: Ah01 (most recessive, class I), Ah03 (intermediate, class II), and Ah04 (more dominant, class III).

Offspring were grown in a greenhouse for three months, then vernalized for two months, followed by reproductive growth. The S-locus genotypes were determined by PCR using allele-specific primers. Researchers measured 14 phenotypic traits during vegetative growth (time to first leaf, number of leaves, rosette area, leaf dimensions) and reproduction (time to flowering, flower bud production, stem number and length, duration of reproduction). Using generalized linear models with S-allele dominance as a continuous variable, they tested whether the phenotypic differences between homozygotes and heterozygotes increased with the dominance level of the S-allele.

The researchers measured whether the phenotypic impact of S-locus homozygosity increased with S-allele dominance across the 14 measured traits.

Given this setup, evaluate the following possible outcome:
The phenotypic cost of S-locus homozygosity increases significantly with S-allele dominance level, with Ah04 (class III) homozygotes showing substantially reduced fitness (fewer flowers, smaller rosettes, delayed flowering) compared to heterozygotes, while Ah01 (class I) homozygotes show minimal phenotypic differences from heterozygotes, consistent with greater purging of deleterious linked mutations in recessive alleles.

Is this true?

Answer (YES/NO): NO